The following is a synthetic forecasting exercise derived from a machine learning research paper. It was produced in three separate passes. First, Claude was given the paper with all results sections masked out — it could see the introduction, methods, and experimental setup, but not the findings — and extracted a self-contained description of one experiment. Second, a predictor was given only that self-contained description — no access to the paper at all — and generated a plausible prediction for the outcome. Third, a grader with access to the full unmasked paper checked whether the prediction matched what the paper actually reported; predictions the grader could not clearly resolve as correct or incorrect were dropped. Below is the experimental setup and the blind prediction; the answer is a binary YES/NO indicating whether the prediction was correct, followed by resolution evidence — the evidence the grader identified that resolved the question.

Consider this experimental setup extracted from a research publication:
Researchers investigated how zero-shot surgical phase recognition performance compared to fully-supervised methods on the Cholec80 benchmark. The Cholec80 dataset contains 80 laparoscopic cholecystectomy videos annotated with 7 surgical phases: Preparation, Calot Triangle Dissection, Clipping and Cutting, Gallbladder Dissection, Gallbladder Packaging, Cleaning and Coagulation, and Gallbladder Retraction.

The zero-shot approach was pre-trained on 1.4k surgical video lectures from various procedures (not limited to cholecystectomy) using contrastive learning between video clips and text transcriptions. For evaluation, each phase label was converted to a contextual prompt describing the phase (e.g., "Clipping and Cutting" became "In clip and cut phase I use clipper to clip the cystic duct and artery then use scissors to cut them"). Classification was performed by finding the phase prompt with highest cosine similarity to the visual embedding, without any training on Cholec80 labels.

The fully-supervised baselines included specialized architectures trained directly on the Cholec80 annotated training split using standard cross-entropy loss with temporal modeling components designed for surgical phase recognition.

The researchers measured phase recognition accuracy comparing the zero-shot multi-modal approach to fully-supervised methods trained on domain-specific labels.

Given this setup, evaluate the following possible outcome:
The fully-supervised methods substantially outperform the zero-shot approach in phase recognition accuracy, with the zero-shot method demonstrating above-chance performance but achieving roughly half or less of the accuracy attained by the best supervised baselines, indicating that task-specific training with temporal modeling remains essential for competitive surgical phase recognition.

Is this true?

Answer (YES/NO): YES